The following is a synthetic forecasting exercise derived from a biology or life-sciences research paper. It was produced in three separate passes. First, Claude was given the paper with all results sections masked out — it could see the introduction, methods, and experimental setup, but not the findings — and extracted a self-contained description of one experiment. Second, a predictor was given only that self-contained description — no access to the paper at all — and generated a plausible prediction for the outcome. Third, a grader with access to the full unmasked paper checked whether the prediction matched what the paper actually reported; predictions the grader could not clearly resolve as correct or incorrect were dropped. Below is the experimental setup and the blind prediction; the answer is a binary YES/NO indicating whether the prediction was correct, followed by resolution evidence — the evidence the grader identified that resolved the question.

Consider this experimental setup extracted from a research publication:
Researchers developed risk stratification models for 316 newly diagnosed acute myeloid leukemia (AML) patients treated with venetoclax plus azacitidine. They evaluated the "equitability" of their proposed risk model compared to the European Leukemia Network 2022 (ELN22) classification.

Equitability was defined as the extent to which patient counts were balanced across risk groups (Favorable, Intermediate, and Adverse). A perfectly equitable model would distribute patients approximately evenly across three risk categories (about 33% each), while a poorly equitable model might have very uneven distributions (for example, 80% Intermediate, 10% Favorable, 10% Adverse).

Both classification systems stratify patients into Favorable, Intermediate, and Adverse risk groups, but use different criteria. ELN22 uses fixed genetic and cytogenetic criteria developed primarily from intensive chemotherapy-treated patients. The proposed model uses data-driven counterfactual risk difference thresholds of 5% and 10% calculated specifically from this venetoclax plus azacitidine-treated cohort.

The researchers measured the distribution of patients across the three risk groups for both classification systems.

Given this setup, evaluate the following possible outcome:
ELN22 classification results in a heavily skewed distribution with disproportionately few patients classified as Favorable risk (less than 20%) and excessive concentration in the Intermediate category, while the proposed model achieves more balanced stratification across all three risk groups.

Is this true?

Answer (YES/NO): NO